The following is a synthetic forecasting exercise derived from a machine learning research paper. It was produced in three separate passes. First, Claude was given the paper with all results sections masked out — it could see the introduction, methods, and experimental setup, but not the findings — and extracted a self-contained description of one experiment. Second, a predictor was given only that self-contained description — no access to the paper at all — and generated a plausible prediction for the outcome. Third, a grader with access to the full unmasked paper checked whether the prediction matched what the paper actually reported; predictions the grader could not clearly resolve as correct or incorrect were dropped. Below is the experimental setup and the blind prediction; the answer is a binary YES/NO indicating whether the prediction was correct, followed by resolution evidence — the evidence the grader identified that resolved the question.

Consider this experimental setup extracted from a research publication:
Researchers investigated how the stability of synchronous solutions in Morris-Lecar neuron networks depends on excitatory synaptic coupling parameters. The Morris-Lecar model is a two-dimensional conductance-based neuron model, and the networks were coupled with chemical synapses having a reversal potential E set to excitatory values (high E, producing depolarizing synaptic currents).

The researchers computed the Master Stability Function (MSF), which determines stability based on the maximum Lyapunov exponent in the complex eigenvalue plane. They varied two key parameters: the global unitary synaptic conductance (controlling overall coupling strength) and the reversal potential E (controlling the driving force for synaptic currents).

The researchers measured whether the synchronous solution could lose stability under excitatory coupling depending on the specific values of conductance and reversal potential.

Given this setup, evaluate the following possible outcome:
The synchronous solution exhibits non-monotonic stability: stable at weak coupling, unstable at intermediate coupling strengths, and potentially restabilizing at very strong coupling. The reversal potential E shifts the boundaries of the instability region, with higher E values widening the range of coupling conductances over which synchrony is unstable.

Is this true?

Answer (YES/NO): NO